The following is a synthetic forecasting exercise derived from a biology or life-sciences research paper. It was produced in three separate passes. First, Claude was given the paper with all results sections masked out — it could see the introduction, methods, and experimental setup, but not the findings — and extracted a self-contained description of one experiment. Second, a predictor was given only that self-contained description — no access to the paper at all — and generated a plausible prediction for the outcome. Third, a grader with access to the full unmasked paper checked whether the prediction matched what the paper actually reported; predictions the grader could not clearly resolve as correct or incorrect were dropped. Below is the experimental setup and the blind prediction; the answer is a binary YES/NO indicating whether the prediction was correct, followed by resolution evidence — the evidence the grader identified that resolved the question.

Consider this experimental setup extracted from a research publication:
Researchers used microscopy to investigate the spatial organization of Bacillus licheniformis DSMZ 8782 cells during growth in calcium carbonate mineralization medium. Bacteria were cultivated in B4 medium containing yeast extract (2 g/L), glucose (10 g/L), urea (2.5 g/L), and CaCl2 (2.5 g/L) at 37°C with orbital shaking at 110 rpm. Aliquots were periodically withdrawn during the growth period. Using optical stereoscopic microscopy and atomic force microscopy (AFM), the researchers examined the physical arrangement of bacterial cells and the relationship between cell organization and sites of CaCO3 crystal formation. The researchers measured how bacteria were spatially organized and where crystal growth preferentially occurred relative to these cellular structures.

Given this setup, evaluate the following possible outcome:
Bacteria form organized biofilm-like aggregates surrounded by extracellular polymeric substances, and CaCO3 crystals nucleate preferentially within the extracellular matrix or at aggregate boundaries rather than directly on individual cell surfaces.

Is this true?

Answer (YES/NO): NO